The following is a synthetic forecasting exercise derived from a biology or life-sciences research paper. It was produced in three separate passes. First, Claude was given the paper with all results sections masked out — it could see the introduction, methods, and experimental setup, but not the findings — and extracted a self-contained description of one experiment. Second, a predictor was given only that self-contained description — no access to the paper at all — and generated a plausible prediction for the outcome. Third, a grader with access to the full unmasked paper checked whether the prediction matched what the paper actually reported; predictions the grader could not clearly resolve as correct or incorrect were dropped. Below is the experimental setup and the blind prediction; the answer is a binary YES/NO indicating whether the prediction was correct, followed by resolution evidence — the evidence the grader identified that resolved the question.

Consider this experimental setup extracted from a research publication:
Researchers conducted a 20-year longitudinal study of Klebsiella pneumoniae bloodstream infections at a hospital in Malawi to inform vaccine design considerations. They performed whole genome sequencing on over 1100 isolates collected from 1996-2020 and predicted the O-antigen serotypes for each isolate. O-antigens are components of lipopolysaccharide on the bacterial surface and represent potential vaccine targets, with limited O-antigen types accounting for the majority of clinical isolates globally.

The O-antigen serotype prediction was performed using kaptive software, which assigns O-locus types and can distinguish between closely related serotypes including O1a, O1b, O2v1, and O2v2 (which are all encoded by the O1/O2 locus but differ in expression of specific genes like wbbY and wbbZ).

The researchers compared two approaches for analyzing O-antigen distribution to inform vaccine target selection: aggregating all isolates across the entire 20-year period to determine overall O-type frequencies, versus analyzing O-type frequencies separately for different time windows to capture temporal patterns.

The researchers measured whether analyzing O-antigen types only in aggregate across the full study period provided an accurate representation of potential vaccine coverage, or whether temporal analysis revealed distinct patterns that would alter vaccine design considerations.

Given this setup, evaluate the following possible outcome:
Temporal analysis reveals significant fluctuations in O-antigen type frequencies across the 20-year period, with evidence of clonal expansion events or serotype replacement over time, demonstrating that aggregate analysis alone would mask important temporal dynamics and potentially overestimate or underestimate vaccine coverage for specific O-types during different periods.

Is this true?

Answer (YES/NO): YES